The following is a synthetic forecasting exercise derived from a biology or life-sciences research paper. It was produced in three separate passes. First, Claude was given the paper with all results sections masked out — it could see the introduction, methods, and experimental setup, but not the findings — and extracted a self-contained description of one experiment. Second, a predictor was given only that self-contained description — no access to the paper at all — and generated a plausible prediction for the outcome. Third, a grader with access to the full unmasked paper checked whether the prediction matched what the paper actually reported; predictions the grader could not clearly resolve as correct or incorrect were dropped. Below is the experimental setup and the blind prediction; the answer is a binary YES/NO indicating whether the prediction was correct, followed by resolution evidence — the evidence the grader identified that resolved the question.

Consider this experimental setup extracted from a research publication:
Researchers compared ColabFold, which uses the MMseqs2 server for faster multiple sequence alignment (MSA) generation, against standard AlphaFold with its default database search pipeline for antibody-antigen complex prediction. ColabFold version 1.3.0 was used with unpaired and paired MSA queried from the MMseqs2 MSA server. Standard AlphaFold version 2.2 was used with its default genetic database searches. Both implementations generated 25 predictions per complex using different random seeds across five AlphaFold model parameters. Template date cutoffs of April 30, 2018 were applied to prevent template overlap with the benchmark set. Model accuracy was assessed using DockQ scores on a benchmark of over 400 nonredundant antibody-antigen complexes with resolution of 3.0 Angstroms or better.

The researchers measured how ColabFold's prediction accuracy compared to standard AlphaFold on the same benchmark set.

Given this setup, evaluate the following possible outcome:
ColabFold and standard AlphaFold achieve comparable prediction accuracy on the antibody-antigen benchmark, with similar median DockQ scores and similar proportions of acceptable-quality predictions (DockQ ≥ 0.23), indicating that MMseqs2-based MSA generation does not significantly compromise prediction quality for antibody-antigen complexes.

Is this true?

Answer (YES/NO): NO